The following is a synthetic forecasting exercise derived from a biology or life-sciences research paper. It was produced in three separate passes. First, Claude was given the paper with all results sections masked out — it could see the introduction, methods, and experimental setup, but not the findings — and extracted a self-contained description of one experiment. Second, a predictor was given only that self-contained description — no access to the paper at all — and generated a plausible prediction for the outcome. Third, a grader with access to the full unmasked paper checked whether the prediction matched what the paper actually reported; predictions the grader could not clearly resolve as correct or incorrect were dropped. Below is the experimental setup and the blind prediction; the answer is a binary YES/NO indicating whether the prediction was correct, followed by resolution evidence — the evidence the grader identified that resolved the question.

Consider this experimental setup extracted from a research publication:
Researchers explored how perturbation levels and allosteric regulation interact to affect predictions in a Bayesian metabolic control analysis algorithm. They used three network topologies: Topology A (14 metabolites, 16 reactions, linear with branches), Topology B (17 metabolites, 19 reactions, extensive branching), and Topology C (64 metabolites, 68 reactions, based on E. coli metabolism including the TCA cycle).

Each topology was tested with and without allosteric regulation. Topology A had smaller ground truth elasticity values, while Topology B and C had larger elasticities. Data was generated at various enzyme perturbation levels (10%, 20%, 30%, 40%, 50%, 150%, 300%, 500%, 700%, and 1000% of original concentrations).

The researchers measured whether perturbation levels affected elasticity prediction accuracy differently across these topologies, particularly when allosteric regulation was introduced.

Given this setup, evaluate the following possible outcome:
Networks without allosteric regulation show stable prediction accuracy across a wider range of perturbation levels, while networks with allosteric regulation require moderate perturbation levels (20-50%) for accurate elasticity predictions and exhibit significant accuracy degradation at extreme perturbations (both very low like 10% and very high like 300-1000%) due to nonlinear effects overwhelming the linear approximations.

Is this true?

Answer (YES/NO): NO